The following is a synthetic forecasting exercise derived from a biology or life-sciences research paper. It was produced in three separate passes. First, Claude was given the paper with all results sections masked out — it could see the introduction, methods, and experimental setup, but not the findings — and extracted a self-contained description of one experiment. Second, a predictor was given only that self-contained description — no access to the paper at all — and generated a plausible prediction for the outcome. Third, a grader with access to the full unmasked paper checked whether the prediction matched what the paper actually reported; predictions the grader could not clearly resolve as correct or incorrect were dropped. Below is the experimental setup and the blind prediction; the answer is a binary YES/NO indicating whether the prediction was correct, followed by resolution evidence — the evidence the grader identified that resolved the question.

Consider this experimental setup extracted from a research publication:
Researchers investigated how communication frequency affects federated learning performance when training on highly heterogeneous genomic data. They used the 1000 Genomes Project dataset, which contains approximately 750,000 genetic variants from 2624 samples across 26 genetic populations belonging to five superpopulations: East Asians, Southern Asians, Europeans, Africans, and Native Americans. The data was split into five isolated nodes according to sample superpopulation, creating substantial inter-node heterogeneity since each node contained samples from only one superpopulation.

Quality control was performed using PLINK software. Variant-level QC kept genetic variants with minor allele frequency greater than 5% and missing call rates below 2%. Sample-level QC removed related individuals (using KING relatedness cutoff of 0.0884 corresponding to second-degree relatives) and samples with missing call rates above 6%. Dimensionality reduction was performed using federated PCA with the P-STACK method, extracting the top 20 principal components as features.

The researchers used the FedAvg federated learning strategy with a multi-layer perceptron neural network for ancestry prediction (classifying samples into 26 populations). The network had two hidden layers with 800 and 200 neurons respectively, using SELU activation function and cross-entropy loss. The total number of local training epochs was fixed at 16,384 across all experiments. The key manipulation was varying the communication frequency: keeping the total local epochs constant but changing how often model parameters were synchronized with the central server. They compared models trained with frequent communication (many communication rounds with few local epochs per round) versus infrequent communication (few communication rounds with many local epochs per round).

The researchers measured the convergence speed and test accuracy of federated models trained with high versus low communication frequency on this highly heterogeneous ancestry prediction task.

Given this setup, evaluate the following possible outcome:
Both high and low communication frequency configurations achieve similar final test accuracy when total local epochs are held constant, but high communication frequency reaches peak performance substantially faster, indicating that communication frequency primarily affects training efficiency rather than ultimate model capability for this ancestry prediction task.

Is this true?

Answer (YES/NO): NO